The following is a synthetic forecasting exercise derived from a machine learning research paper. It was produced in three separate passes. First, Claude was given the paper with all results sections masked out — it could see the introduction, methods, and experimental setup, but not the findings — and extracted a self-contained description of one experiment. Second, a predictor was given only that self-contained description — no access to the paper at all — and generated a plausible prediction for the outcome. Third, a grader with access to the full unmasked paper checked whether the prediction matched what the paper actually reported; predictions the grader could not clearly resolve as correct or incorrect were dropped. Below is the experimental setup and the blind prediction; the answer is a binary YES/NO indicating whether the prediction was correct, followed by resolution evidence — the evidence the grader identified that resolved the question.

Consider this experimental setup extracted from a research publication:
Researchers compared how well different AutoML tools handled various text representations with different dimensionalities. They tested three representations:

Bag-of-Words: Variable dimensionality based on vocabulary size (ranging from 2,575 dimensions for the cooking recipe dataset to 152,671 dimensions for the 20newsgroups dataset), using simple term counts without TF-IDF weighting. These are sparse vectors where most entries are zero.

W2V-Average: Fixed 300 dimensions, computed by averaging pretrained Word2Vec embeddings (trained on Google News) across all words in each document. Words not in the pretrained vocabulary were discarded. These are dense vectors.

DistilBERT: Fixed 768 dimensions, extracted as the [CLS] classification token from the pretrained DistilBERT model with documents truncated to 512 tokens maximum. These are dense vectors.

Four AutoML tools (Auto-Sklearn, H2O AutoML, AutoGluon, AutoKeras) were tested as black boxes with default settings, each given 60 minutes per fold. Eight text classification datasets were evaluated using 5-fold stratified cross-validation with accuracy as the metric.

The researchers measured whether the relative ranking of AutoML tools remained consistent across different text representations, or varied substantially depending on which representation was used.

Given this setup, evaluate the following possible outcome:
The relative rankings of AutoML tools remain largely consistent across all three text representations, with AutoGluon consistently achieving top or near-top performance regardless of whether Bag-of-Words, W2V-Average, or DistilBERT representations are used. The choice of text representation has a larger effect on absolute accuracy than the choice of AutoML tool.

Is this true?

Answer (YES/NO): NO